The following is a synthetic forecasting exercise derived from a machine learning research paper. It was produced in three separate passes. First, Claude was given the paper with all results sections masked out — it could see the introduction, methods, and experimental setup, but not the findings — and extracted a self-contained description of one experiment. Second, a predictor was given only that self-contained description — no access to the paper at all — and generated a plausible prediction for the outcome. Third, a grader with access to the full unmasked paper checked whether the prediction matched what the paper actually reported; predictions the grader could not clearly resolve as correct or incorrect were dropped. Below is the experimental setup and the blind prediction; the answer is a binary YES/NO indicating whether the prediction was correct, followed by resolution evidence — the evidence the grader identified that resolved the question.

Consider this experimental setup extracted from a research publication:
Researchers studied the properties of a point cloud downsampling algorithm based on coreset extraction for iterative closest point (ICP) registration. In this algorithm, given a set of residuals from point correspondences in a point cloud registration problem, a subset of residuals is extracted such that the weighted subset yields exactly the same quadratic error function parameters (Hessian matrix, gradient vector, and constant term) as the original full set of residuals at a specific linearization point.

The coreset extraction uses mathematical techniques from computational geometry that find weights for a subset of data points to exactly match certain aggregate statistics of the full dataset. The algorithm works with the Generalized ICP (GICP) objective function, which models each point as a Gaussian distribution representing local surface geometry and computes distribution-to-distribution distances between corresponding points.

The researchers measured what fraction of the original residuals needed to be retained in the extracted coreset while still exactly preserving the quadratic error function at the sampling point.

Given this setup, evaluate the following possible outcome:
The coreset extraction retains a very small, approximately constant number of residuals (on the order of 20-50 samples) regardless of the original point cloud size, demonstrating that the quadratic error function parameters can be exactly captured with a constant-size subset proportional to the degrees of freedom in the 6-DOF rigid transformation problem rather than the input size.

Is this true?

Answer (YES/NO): NO